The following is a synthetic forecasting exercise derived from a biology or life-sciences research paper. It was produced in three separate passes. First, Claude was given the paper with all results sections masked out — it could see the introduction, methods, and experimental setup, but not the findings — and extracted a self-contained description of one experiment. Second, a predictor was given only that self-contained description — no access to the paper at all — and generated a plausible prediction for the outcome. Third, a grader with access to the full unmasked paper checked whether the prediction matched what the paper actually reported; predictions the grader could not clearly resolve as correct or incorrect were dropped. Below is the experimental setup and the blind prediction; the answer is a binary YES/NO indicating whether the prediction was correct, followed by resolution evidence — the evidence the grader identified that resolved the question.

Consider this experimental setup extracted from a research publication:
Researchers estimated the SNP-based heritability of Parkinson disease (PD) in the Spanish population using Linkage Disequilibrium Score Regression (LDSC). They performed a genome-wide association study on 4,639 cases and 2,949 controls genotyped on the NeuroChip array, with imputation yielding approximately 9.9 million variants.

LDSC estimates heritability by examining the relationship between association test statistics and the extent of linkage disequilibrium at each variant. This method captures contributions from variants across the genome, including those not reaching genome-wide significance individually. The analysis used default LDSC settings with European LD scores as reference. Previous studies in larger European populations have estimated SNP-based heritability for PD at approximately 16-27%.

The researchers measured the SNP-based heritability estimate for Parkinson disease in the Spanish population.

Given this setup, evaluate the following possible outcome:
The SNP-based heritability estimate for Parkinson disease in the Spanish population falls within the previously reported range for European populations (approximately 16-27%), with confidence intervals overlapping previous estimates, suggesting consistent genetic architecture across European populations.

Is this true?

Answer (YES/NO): NO